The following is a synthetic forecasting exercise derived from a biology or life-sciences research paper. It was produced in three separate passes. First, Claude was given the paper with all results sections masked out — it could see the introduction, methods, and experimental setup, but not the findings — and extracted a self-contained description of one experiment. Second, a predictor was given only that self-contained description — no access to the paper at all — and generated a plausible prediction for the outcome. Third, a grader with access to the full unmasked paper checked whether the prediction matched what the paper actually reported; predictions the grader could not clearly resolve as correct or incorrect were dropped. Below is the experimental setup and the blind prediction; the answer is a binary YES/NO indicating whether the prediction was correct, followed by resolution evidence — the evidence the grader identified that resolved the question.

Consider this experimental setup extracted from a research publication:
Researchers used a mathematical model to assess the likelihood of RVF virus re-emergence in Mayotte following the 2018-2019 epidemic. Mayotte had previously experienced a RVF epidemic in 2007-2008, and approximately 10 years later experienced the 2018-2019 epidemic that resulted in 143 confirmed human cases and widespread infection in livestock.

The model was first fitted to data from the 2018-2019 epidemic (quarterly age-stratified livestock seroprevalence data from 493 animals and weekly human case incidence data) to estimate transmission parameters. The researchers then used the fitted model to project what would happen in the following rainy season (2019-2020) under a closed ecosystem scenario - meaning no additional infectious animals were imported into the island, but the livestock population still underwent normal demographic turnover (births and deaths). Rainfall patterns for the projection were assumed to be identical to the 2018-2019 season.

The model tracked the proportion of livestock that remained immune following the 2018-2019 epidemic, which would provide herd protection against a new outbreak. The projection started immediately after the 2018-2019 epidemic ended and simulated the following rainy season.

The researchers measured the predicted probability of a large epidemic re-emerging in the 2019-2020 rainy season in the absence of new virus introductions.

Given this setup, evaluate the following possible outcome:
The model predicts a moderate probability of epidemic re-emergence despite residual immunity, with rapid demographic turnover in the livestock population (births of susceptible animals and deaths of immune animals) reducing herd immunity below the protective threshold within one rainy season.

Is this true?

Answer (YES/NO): NO